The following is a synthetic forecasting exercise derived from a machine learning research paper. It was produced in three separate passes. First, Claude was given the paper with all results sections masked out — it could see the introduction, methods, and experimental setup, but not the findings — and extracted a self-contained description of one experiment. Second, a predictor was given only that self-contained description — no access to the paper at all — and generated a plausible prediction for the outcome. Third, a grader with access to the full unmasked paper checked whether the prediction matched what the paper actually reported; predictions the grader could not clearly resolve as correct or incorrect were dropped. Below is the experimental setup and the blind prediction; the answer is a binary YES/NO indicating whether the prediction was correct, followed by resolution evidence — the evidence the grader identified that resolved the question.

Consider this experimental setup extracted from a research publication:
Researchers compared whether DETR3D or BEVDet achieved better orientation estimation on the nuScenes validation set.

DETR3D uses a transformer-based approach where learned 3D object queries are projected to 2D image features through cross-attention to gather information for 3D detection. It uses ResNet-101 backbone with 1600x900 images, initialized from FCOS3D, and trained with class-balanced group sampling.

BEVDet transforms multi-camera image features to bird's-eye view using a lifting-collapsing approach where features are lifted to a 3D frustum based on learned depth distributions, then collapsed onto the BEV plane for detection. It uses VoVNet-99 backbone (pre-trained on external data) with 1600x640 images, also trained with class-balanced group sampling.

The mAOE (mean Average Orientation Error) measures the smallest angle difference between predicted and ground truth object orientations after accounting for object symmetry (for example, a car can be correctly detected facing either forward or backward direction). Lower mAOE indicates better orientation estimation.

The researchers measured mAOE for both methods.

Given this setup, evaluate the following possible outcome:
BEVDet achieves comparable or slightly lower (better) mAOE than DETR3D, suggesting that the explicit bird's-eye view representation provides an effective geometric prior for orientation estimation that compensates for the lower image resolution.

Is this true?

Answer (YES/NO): NO